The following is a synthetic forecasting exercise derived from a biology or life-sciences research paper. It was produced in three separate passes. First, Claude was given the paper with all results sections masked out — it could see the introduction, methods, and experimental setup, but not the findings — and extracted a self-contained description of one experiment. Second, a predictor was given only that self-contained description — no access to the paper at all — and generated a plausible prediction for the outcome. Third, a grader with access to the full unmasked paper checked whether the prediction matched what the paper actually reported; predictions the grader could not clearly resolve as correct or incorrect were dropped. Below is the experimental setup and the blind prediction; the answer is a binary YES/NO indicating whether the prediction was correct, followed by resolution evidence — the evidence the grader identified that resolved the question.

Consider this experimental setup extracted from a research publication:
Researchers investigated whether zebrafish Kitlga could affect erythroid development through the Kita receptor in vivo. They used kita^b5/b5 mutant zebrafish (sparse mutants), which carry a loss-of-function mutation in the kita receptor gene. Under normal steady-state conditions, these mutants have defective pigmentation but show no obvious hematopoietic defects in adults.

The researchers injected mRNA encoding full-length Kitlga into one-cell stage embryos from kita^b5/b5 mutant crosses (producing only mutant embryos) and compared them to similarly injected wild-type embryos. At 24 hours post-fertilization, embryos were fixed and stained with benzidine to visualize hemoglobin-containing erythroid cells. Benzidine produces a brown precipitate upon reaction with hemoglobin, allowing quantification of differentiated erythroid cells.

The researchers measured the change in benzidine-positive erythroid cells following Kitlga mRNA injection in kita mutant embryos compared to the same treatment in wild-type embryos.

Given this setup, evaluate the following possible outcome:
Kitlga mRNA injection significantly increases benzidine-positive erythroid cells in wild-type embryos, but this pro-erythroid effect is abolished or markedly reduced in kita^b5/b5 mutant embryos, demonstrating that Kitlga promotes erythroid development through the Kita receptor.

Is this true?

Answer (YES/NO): YES